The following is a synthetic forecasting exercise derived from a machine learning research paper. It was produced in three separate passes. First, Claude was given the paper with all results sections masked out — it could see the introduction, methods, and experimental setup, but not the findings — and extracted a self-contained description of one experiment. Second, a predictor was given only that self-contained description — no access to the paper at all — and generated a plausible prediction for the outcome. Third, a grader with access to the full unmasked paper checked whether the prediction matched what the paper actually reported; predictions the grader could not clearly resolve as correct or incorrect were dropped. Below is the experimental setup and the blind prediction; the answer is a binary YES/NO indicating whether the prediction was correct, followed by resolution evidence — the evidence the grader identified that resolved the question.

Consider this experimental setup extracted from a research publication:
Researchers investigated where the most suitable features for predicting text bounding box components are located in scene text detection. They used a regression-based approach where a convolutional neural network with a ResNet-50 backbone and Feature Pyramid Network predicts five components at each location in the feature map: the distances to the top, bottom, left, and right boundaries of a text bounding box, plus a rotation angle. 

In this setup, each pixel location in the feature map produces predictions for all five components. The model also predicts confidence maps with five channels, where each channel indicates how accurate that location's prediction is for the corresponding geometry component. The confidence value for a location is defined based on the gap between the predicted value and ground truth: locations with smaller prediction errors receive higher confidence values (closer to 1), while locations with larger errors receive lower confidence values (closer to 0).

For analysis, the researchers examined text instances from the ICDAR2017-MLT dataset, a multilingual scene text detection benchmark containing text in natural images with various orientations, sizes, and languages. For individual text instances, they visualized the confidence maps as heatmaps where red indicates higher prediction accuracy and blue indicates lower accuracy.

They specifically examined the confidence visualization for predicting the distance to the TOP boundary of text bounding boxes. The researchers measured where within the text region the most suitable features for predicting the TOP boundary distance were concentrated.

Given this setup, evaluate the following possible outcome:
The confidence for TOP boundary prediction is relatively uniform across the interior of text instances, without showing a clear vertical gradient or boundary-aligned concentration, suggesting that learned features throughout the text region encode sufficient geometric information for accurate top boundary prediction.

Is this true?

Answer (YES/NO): NO